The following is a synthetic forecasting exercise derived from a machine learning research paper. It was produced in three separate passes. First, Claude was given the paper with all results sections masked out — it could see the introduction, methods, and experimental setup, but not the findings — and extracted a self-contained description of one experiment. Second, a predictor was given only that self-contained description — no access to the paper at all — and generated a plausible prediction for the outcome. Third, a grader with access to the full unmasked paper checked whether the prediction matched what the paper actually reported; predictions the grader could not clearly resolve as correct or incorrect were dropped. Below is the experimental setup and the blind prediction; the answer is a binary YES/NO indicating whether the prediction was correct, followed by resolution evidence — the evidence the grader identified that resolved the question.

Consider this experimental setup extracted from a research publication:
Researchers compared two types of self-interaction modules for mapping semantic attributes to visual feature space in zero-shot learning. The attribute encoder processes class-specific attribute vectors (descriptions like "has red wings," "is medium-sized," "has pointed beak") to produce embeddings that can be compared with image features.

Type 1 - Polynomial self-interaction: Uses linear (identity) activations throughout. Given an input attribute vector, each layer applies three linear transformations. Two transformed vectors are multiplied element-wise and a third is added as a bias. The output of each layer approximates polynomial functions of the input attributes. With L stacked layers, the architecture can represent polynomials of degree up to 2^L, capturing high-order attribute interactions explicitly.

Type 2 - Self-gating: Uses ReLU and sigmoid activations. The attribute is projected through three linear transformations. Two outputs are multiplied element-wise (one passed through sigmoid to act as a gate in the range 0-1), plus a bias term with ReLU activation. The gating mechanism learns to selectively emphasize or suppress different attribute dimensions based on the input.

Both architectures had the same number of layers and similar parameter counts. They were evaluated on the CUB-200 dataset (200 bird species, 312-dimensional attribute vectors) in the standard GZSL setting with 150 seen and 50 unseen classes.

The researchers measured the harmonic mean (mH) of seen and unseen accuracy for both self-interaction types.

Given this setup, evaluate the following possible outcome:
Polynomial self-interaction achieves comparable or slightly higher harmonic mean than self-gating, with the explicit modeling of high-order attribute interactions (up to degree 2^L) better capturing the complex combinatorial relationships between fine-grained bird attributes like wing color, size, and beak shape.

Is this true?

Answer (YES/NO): NO